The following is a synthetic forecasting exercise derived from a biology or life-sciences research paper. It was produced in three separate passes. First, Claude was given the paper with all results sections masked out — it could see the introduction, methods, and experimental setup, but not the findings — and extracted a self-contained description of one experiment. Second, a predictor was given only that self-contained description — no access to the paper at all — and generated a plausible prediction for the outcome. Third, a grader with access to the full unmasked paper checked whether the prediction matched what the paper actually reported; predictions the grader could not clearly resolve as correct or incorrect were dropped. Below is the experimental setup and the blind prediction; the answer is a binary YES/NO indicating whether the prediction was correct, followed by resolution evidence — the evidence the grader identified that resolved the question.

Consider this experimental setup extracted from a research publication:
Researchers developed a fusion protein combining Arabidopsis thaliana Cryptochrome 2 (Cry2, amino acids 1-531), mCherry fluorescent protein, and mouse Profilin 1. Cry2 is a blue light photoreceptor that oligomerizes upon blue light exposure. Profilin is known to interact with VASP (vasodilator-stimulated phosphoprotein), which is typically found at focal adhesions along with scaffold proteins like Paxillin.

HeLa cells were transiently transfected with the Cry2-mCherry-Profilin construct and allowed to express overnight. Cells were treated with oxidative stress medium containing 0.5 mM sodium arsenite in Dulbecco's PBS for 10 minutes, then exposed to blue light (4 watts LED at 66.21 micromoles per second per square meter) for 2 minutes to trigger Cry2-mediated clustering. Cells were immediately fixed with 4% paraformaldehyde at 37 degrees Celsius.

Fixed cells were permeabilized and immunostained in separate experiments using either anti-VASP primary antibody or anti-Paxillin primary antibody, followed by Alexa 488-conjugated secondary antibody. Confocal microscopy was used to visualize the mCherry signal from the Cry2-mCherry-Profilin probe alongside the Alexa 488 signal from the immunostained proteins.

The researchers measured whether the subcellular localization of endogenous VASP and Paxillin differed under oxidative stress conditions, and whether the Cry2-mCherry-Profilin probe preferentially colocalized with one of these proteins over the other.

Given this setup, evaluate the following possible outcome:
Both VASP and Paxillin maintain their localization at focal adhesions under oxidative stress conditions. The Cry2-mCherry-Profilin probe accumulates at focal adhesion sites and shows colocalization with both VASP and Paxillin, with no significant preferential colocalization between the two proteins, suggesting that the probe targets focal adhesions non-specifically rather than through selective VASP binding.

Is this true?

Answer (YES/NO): NO